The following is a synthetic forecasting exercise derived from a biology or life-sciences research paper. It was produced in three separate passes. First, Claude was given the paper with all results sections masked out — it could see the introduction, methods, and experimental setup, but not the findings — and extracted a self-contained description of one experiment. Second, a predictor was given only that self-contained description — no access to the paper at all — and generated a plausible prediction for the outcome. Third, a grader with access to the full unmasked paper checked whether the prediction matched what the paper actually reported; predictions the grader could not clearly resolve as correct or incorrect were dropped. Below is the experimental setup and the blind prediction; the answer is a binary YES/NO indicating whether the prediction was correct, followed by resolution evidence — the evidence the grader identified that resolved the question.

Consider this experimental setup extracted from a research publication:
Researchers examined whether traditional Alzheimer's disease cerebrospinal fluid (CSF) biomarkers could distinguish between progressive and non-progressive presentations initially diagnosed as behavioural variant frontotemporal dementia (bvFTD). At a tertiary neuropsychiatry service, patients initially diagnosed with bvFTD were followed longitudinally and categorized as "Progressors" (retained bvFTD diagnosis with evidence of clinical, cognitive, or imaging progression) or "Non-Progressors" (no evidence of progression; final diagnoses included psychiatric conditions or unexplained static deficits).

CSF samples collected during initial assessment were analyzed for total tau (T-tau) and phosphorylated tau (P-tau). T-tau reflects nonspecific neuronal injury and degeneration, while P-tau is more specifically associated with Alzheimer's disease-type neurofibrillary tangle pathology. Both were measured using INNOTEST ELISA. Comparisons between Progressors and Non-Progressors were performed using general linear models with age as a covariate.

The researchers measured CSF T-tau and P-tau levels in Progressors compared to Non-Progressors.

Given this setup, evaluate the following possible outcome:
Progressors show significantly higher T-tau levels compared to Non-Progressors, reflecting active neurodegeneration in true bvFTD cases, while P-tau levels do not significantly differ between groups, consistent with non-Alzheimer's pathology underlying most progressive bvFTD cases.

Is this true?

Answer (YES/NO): NO